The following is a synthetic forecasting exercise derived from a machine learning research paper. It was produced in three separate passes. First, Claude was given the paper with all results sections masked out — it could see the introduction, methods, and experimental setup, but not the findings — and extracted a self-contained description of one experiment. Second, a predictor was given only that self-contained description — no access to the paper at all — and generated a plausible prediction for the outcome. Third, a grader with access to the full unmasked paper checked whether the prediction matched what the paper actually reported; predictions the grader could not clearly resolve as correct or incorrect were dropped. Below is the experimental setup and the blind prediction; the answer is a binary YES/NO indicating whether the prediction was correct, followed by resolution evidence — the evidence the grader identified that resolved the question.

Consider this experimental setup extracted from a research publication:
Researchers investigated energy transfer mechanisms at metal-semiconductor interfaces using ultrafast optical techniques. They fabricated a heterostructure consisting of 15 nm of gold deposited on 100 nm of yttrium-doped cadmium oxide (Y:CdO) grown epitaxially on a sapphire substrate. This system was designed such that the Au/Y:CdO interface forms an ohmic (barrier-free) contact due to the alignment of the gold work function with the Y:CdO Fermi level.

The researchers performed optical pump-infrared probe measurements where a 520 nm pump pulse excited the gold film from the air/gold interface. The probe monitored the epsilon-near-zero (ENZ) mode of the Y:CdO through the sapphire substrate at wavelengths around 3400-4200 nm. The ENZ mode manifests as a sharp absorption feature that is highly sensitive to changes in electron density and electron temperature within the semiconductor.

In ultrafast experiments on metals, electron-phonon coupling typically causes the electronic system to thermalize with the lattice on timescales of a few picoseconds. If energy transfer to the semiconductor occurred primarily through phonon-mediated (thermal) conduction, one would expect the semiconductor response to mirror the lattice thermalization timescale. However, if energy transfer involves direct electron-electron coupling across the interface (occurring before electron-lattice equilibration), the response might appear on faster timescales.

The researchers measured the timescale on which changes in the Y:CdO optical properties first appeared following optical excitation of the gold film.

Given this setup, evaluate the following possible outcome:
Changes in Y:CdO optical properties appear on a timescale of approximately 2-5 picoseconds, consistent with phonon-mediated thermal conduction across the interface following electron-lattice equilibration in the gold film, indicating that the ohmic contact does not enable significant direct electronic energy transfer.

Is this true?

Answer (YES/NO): NO